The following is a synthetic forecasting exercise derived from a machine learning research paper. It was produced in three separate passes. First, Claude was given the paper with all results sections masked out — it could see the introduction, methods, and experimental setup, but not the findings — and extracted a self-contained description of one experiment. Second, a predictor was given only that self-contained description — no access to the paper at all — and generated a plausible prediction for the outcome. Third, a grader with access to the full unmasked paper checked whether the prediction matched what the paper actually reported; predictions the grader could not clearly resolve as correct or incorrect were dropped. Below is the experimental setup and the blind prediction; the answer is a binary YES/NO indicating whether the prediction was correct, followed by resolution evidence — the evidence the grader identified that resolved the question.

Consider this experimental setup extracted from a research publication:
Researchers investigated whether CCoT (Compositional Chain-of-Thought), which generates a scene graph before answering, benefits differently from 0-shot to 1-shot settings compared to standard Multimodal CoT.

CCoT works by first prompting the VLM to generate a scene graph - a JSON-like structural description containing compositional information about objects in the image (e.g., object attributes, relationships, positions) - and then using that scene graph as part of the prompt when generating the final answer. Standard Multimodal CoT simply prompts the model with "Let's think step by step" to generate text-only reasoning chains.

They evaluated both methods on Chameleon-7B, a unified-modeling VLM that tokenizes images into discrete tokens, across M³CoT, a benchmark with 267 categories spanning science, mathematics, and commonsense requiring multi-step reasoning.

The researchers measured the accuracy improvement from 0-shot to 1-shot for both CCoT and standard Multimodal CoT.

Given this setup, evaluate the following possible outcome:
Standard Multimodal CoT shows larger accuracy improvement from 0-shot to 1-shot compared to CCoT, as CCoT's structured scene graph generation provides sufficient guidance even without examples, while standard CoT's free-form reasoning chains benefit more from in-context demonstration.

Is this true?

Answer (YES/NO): NO